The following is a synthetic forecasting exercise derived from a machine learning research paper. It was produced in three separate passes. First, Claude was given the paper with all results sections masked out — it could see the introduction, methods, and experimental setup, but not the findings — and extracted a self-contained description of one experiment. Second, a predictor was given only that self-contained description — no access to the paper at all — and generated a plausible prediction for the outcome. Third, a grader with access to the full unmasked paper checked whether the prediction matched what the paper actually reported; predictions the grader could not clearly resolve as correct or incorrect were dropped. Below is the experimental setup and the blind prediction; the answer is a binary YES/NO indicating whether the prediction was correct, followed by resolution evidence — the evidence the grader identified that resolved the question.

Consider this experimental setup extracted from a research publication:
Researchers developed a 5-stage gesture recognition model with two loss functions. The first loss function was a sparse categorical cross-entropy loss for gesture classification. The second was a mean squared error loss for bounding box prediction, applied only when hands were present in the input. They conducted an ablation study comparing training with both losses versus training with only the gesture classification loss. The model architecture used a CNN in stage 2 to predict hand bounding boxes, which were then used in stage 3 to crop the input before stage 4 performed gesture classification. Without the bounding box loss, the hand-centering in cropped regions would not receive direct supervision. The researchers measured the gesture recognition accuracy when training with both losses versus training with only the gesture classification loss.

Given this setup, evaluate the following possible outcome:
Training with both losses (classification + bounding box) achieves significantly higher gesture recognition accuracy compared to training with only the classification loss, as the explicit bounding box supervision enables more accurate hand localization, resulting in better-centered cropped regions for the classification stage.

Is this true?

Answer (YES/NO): YES